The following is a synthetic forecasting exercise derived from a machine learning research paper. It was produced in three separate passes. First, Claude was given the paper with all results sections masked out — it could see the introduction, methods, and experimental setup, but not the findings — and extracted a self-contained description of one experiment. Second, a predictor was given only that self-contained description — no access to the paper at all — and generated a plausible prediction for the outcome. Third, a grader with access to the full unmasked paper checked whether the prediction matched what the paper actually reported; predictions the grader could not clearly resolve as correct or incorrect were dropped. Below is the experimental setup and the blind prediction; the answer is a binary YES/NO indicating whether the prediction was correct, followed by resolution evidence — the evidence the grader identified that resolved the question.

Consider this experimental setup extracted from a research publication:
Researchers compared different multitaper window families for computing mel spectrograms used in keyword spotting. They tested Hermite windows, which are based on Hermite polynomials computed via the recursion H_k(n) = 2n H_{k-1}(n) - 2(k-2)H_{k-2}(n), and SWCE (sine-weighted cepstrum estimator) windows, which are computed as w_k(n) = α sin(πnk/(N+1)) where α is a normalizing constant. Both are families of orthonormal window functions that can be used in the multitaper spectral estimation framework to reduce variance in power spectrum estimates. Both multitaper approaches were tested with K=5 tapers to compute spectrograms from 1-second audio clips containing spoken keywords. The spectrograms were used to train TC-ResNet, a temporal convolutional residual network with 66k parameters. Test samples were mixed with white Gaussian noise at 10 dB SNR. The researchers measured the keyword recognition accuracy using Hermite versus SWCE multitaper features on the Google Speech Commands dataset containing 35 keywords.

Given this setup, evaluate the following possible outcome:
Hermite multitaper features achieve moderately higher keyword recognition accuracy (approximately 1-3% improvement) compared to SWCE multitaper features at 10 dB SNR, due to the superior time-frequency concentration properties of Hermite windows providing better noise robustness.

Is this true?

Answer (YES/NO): NO